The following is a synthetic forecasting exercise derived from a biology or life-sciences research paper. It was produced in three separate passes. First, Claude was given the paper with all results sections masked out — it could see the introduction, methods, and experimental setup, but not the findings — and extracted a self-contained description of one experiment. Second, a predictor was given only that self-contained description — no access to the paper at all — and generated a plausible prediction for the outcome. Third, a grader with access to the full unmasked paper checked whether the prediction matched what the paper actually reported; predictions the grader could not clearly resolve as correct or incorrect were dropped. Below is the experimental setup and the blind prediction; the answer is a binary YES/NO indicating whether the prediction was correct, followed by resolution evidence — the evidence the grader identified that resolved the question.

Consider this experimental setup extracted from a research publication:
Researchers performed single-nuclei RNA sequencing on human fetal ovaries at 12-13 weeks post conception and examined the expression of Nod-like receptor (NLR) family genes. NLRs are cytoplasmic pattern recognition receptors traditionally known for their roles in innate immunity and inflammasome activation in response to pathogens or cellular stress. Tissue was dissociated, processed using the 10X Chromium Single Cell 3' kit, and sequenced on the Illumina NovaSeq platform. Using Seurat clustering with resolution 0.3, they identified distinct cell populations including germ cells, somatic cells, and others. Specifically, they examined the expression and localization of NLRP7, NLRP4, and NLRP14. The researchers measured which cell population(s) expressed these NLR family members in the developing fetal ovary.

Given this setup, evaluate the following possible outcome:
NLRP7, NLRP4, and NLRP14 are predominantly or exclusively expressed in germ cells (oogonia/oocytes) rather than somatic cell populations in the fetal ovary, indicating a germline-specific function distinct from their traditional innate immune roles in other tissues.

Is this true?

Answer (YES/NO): YES